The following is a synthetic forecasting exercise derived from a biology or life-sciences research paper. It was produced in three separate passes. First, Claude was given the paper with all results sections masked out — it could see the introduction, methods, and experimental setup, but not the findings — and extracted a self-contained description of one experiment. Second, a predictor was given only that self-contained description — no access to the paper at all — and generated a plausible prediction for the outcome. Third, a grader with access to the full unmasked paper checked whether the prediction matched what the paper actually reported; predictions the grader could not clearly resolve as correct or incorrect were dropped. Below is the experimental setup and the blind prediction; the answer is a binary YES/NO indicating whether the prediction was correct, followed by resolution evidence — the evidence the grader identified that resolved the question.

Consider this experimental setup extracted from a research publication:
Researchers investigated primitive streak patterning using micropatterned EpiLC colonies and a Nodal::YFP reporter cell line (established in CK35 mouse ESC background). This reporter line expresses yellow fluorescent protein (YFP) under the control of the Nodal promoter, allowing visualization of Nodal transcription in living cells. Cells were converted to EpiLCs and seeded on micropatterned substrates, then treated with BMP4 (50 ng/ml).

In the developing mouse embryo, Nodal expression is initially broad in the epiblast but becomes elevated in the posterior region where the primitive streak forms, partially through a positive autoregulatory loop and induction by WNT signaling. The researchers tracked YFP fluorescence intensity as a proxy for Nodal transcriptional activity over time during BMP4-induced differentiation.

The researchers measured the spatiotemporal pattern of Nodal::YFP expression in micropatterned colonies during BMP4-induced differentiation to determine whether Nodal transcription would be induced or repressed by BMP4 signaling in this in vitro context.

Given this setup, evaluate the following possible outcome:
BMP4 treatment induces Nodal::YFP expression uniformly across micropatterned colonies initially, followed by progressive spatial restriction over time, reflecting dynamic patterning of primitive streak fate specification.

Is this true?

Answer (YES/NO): YES